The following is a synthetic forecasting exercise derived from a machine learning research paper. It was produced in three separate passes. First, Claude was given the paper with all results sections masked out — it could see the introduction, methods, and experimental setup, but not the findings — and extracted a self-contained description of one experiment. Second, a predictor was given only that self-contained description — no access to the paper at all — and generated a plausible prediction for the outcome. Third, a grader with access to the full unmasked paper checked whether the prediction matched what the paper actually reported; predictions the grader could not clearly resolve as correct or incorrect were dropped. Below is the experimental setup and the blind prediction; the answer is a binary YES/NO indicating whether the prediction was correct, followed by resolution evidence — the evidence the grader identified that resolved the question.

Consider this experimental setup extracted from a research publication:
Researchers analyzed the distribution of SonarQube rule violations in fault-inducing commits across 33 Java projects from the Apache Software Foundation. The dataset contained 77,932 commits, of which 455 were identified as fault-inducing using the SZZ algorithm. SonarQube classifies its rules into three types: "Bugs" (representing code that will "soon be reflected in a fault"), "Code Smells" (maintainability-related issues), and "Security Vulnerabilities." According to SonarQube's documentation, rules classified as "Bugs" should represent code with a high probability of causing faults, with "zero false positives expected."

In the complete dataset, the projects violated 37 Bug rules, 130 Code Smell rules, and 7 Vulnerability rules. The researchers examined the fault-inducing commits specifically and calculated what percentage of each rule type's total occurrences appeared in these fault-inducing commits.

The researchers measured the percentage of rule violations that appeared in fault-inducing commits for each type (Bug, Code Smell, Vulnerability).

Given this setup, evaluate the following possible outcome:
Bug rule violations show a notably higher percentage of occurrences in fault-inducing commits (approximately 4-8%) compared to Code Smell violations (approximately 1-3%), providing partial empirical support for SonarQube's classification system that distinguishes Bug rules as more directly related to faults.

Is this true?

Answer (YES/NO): NO